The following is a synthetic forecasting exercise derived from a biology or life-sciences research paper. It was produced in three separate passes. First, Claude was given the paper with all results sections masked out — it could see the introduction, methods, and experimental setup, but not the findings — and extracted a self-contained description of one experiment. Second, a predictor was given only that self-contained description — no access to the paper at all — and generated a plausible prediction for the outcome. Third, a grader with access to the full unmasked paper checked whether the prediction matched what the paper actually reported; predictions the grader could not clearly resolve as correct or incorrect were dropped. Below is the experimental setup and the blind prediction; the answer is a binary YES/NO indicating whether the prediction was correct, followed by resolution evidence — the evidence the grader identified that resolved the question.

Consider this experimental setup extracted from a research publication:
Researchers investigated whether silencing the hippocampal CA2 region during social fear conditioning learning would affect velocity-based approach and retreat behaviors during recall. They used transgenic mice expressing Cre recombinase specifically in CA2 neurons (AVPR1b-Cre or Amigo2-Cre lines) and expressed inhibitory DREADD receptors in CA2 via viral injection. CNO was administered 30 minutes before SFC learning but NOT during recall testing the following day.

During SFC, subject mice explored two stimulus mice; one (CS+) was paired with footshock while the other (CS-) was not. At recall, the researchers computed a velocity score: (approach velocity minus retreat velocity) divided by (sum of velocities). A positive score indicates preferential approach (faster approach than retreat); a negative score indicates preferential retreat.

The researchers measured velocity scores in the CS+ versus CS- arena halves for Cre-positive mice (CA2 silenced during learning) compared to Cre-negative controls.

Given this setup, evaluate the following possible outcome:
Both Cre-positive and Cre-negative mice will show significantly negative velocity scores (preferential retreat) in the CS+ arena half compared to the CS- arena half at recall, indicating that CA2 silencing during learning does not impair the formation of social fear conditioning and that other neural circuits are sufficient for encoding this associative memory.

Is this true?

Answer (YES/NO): NO